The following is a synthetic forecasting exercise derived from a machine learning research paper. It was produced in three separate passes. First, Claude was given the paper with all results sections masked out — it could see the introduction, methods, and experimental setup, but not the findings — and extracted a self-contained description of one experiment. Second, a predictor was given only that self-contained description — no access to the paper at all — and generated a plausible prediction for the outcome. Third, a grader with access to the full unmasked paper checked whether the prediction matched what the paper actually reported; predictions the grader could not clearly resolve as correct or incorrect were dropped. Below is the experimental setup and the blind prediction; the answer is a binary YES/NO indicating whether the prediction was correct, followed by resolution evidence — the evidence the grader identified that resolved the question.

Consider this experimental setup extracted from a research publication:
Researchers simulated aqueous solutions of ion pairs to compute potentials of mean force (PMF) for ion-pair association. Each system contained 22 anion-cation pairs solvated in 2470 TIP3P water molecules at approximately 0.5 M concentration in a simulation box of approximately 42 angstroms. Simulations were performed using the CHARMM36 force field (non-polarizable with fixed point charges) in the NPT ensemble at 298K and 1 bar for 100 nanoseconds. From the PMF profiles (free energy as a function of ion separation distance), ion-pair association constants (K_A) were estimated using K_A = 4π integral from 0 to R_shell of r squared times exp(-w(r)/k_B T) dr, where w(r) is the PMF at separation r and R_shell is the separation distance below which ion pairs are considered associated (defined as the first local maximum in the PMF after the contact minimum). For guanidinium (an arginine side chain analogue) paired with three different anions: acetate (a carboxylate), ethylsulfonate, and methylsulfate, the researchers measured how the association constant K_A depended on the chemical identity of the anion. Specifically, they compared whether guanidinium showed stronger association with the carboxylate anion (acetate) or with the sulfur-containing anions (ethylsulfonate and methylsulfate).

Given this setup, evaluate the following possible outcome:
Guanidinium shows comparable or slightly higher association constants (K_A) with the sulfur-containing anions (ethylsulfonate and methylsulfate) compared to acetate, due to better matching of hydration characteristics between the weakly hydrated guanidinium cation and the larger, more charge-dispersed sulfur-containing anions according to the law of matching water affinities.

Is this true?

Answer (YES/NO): NO